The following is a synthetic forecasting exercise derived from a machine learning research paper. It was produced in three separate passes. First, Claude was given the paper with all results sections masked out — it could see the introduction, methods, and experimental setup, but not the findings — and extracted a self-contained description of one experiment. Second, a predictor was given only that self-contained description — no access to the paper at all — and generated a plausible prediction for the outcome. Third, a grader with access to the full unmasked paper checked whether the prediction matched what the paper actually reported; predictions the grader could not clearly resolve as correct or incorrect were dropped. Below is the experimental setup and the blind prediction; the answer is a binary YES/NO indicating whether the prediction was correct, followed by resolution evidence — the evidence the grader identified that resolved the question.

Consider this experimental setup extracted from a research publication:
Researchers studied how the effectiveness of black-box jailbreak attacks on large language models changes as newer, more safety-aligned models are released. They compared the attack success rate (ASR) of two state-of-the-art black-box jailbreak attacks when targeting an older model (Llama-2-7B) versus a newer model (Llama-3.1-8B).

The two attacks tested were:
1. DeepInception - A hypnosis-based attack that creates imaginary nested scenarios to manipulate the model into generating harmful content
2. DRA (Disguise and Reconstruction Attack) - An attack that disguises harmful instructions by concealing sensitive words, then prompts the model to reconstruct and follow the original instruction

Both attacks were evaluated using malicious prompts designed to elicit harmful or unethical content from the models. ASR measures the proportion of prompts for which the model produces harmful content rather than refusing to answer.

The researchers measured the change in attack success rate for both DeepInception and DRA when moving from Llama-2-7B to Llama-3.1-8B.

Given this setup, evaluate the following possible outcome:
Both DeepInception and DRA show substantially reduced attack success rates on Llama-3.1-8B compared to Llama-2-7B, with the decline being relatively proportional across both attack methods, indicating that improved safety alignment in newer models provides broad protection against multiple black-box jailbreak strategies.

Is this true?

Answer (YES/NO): NO